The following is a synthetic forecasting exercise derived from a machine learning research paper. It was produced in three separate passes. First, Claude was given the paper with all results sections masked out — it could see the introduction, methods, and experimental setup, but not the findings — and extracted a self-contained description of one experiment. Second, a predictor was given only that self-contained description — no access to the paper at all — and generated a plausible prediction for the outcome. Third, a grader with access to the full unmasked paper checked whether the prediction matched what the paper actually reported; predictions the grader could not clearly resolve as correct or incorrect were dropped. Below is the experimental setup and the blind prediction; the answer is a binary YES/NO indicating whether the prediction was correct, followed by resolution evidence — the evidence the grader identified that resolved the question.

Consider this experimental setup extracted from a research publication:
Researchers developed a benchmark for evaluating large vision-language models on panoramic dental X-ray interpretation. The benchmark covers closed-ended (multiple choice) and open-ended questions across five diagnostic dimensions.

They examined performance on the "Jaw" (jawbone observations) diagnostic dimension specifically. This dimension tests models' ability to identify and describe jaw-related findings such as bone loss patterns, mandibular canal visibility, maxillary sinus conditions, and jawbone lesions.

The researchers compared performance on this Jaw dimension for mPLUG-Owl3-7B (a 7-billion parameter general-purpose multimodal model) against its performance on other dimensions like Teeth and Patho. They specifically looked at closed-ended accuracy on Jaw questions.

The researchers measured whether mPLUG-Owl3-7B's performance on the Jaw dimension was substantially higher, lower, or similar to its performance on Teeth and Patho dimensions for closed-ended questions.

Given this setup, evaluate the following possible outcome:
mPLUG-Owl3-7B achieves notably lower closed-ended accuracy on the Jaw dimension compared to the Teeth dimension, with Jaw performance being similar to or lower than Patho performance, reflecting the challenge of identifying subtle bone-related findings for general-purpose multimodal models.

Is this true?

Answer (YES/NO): NO